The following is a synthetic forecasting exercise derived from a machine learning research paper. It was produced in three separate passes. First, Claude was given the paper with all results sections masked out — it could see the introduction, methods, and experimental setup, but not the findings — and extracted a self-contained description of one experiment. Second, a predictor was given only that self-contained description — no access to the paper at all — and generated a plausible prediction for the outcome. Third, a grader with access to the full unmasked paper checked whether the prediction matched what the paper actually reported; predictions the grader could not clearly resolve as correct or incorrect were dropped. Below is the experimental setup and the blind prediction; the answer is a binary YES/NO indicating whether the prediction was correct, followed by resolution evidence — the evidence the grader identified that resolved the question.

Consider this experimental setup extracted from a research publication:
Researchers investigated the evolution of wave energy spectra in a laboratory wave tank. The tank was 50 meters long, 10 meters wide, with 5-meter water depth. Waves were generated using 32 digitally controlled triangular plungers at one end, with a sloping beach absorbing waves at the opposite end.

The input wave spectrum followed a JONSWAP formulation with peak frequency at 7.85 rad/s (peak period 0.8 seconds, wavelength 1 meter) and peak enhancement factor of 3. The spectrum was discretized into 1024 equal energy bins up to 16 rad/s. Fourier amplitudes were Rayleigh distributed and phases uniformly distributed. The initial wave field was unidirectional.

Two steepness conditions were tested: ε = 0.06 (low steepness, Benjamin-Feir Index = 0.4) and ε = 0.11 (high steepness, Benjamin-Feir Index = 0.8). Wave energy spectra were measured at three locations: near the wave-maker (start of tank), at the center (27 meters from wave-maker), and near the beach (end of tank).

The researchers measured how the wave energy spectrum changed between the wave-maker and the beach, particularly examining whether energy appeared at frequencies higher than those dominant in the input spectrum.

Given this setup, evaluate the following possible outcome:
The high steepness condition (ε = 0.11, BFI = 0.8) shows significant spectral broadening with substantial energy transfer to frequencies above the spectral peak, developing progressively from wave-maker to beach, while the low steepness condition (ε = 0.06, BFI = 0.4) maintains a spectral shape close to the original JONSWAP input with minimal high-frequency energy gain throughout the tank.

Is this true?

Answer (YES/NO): NO